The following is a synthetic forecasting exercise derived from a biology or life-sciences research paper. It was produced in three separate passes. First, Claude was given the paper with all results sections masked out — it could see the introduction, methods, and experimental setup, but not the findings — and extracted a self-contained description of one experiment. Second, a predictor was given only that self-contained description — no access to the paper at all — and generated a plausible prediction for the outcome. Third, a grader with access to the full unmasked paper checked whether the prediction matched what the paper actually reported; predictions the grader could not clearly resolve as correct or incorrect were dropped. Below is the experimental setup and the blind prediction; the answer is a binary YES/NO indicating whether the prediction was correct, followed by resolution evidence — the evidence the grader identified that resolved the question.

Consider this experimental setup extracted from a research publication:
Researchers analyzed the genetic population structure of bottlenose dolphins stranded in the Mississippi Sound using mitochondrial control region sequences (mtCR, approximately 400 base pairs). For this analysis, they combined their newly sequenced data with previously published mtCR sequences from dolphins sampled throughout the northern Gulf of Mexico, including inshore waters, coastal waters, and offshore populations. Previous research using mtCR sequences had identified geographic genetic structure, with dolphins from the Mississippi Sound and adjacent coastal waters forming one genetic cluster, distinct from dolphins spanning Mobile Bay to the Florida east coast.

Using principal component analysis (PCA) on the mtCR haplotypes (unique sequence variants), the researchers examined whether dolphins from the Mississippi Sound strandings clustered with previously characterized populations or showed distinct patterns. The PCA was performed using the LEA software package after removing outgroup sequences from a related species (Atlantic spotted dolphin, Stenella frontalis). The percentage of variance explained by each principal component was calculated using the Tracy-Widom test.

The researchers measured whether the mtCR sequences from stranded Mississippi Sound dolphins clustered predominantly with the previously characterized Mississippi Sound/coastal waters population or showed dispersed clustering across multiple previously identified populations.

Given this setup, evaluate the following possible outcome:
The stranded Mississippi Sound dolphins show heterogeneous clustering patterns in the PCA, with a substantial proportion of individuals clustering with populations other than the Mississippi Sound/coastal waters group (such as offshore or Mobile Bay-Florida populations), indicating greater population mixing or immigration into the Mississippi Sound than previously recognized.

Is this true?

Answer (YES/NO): NO